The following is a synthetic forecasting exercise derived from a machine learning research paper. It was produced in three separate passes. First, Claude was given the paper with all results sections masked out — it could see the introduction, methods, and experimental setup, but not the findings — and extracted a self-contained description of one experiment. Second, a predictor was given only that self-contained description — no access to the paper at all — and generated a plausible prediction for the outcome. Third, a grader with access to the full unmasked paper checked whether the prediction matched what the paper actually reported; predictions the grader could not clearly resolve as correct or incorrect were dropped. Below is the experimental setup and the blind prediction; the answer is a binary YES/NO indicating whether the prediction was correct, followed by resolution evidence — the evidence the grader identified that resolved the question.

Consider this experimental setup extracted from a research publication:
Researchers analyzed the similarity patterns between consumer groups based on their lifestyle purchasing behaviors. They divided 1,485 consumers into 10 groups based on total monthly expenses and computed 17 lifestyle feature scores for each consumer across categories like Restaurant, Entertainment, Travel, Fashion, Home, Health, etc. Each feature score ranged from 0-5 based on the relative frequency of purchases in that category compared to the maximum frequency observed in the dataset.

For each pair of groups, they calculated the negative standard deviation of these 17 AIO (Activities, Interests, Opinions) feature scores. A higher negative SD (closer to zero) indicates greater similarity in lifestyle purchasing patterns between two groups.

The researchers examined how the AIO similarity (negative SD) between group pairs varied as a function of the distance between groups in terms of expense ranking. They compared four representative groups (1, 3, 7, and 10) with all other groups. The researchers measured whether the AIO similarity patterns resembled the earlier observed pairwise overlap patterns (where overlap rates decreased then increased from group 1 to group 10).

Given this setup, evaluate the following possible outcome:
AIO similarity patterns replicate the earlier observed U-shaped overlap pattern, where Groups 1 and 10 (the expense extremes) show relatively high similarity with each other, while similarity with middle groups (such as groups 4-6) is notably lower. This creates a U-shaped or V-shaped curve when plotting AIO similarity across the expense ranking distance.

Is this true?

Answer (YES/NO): NO